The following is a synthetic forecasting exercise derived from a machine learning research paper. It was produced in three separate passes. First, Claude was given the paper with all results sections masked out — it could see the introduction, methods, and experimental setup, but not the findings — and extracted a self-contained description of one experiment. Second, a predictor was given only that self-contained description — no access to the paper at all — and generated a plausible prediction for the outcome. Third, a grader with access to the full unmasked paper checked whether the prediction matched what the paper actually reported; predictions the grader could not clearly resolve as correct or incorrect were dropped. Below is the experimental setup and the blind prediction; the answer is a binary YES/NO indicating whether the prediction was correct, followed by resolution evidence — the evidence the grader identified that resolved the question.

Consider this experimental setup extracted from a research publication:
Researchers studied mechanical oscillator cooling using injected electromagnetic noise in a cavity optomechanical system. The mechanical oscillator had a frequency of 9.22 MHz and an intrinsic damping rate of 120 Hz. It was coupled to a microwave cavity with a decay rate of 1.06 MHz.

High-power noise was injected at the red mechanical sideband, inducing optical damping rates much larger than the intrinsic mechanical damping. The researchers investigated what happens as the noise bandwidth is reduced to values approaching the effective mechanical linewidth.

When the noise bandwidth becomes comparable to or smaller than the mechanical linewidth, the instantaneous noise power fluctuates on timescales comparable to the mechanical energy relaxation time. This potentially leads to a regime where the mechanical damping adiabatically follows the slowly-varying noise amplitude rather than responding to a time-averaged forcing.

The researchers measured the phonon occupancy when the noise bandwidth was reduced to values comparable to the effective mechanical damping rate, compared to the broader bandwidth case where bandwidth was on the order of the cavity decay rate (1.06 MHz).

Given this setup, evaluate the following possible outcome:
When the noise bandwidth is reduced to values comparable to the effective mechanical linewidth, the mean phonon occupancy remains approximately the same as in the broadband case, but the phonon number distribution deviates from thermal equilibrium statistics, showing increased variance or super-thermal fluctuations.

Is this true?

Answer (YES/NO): NO